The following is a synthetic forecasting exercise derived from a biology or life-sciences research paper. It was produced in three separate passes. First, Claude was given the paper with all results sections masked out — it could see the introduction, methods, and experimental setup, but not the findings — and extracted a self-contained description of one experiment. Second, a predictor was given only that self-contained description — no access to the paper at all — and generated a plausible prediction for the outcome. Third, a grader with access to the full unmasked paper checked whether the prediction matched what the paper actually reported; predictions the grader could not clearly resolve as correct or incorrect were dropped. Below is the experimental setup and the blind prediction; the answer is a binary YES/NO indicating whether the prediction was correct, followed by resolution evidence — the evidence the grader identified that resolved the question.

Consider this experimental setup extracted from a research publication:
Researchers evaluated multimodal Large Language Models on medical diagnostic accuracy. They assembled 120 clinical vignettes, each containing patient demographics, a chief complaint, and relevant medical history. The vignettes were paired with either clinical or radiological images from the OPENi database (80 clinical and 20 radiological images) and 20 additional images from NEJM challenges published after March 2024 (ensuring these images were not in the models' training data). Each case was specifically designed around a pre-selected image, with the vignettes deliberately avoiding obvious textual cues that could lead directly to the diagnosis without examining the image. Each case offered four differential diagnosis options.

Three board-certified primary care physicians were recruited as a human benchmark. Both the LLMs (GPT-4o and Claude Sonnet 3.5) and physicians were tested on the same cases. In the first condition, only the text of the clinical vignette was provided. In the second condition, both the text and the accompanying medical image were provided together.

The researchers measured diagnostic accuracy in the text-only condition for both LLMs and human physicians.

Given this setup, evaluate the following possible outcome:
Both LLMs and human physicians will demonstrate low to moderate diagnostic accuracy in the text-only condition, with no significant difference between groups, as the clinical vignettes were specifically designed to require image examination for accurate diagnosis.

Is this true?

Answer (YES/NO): NO